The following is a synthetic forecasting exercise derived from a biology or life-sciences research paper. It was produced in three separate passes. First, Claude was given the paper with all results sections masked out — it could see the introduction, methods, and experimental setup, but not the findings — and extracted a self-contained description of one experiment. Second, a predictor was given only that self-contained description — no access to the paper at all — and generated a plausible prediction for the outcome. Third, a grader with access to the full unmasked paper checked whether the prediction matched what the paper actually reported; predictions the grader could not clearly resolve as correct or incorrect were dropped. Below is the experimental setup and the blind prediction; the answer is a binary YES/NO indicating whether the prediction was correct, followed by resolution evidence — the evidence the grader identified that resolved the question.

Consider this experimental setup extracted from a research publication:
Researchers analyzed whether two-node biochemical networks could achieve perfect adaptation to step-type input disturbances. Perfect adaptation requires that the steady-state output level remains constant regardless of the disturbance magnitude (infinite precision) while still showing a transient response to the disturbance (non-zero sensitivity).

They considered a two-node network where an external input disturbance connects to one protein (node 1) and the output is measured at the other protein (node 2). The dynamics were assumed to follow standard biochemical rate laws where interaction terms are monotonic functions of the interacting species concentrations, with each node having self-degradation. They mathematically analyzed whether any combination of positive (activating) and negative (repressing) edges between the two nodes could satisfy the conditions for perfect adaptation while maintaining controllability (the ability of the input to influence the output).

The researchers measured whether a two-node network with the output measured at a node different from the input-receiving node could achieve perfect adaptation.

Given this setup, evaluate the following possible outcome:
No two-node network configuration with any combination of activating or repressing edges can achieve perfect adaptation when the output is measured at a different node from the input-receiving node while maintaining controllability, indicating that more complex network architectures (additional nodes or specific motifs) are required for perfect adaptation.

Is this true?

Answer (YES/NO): YES